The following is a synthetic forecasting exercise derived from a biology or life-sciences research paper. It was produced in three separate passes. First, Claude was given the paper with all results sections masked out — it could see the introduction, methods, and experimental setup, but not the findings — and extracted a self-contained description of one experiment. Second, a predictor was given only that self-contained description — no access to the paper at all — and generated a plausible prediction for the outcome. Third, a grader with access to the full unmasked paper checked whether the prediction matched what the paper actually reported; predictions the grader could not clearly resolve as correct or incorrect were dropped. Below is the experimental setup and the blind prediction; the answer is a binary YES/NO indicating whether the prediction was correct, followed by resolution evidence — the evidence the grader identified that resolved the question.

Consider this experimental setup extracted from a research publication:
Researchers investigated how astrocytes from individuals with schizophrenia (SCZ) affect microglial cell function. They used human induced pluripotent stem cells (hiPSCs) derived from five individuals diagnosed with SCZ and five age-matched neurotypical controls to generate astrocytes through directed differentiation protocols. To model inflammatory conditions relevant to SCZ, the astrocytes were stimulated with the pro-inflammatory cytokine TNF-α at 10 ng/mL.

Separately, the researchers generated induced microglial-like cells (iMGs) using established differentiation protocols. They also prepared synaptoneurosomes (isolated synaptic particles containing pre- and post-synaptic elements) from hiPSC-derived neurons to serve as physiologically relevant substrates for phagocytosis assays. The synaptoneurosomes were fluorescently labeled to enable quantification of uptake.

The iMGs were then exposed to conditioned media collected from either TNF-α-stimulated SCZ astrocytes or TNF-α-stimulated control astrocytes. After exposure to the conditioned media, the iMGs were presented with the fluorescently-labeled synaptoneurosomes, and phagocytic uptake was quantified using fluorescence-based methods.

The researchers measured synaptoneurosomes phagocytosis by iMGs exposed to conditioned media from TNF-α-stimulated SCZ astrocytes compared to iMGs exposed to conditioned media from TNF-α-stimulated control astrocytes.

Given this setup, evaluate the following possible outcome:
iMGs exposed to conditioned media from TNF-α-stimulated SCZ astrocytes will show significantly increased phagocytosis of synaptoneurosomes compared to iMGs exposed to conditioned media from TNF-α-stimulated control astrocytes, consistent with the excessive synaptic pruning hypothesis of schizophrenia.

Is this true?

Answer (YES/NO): NO